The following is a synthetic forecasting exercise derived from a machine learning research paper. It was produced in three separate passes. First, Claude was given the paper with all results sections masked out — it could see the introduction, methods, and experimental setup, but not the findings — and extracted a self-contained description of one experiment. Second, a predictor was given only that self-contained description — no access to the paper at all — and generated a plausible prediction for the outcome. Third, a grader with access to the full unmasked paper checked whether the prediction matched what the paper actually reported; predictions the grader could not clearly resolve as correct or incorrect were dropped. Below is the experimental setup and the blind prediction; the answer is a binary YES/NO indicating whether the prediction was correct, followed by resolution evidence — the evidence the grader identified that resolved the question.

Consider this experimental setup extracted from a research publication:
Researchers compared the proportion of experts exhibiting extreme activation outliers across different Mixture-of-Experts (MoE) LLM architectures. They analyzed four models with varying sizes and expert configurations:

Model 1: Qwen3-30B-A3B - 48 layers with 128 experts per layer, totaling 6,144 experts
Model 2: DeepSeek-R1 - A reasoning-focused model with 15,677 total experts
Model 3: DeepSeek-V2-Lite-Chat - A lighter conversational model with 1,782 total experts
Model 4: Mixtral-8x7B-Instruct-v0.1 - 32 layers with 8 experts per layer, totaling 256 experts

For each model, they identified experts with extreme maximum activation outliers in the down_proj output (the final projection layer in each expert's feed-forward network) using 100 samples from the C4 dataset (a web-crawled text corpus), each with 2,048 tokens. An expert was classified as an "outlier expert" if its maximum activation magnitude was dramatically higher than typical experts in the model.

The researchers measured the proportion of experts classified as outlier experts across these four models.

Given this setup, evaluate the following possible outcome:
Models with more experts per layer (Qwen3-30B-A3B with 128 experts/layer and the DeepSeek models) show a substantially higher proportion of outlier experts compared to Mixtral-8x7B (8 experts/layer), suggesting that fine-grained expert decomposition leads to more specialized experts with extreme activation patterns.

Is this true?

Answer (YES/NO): NO